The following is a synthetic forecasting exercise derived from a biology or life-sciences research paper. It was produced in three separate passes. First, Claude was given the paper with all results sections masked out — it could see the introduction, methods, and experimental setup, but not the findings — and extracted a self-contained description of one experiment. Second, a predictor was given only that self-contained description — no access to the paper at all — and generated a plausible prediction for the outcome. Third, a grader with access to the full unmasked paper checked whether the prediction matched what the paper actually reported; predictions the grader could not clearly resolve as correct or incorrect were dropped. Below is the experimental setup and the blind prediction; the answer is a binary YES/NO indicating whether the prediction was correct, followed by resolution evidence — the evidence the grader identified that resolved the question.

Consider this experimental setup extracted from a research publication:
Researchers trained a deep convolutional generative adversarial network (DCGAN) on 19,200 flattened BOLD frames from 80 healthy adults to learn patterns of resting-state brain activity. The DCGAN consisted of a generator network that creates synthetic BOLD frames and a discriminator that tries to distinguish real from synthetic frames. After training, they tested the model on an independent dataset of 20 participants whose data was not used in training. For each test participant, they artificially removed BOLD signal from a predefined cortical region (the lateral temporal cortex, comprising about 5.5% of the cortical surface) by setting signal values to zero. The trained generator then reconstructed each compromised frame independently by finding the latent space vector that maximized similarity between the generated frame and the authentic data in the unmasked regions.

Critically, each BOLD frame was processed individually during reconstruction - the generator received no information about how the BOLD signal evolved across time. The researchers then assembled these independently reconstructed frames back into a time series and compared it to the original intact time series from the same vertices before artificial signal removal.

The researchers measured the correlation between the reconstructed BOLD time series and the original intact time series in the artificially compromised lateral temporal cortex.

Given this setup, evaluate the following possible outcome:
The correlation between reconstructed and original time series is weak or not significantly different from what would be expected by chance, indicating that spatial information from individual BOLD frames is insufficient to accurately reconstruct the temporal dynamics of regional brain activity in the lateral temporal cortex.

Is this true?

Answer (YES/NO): NO